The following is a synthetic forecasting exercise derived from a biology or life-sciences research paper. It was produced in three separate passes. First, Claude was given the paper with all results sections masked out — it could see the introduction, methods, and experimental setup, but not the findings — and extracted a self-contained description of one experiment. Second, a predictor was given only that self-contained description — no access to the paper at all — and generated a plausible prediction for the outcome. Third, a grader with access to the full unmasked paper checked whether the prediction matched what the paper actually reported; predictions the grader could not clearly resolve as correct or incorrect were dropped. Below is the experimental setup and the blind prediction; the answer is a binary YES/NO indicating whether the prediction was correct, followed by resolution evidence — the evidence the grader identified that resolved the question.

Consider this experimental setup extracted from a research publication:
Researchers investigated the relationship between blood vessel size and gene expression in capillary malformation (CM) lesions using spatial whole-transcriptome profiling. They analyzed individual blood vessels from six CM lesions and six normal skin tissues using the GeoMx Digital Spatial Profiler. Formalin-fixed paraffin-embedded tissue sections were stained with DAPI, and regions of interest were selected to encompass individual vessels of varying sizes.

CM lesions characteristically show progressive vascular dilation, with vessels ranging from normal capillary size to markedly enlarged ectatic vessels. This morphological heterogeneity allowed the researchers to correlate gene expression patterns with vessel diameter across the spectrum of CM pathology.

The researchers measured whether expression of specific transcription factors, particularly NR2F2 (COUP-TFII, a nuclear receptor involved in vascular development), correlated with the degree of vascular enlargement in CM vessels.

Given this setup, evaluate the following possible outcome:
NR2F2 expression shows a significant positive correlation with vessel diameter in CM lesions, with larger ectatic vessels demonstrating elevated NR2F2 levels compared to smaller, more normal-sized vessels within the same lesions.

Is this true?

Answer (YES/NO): NO